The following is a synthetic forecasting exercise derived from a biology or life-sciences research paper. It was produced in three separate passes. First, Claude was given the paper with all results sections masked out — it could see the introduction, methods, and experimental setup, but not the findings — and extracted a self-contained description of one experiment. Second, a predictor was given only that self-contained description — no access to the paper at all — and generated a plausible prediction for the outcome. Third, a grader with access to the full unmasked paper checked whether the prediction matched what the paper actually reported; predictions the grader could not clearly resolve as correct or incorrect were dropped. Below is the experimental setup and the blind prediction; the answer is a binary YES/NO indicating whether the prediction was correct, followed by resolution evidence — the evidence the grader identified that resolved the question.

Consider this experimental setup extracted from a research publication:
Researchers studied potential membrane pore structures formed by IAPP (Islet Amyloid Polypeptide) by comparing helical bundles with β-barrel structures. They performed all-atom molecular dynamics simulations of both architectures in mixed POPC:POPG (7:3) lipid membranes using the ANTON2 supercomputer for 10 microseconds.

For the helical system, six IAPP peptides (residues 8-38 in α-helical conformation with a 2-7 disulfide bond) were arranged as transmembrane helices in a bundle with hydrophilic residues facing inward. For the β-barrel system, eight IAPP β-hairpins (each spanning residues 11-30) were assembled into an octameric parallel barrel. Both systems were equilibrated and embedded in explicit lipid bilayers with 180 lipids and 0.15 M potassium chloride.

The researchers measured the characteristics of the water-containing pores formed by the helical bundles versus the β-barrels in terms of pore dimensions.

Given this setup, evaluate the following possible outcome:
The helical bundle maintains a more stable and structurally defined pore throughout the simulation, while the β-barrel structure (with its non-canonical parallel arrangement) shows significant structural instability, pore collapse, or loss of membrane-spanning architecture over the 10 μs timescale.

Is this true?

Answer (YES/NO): NO